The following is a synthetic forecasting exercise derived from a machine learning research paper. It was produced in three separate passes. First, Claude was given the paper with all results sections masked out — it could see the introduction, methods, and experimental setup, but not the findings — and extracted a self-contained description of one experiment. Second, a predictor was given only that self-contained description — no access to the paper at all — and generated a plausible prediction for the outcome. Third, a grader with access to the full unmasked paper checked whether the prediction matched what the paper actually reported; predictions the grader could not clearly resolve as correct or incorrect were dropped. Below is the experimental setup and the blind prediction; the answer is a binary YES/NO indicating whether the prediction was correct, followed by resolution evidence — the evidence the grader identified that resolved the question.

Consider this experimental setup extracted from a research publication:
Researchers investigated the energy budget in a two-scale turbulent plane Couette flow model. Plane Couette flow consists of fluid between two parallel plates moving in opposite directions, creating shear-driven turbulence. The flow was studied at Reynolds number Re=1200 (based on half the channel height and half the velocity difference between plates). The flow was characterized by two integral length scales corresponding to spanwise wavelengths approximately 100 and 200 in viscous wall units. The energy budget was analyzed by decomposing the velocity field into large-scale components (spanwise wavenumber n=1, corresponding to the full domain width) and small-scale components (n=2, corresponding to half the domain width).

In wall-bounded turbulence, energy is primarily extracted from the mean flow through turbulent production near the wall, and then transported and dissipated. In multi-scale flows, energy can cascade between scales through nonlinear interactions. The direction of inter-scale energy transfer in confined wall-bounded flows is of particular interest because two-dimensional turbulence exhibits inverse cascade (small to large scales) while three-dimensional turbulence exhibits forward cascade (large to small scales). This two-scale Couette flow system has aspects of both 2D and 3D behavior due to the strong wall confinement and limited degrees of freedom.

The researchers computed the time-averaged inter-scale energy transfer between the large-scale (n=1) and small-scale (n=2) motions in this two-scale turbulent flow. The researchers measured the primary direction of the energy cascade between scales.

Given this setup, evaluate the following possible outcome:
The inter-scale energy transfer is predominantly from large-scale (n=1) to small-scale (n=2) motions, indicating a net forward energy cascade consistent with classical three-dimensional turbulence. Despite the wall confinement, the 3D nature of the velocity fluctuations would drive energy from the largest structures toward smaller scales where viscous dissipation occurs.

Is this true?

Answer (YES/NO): NO